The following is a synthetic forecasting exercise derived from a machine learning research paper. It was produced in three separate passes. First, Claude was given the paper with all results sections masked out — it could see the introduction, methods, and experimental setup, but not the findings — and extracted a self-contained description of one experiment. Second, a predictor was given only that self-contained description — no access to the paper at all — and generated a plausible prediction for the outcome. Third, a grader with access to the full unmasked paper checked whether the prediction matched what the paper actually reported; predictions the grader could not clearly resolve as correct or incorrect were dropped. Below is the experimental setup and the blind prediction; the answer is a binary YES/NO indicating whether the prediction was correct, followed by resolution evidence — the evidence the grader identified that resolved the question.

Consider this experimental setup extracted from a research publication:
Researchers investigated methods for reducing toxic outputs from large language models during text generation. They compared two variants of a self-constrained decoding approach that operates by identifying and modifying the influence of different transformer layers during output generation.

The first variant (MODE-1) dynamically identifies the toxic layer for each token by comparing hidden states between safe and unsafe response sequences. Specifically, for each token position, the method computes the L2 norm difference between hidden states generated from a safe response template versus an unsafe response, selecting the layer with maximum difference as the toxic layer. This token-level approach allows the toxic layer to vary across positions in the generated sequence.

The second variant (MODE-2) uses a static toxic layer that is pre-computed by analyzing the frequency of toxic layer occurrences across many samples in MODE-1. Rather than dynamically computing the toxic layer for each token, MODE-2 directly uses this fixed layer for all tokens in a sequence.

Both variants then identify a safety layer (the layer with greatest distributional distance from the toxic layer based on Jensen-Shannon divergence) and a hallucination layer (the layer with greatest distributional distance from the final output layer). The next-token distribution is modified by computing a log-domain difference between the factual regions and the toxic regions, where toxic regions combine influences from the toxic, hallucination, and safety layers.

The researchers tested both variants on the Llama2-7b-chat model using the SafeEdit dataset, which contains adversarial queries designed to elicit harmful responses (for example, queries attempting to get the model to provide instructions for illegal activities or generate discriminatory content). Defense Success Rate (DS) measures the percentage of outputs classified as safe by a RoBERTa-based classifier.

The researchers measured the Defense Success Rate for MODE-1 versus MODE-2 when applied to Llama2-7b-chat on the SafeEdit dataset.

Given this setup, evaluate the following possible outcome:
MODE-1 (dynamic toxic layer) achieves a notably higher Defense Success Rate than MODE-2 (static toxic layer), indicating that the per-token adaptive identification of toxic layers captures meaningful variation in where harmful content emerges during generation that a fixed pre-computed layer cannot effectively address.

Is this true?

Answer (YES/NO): NO